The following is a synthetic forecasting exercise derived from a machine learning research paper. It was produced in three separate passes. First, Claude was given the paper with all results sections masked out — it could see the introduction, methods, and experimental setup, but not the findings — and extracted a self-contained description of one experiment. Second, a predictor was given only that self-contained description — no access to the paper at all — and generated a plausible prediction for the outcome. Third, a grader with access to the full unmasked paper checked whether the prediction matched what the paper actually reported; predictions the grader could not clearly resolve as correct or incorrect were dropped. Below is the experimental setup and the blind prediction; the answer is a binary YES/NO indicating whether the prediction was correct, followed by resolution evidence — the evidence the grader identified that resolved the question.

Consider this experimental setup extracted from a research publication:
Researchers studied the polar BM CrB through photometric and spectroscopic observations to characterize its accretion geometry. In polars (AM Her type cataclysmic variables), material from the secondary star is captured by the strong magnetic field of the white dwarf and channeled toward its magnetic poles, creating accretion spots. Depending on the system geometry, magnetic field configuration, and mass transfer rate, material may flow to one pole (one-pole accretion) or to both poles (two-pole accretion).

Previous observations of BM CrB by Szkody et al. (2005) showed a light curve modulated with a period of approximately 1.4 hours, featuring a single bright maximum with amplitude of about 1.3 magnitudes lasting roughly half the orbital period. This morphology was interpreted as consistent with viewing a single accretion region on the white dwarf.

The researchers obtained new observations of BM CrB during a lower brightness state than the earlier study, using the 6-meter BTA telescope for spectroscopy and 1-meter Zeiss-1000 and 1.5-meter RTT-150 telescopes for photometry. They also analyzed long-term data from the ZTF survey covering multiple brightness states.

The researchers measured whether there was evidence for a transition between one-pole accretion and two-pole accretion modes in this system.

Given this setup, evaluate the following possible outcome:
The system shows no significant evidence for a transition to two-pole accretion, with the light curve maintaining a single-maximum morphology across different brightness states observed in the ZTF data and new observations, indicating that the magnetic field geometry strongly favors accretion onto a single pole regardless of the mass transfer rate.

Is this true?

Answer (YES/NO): NO